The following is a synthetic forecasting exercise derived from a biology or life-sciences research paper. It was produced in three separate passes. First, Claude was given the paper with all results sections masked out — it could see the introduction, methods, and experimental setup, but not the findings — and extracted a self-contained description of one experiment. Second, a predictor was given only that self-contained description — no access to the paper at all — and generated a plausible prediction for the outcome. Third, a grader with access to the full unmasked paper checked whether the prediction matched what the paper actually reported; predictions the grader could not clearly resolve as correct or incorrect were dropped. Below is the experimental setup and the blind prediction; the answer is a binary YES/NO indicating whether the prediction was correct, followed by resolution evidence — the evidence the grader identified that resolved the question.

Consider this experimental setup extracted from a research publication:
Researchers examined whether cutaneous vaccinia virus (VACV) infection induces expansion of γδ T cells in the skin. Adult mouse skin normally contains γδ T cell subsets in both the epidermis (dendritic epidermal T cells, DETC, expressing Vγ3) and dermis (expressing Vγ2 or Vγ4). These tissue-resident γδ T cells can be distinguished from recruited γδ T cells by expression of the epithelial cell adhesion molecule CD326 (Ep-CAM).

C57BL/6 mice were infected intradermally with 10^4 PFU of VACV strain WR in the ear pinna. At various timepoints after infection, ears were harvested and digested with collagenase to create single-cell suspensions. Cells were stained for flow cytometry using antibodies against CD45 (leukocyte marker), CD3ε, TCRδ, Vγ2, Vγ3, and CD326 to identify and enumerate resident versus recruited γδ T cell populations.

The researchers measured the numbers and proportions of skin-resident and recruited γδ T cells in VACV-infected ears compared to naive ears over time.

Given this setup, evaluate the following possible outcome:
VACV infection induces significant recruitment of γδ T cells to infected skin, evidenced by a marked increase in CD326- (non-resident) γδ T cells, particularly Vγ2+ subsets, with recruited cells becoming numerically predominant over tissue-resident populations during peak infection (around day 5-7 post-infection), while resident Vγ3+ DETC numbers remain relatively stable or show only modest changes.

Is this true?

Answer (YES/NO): NO